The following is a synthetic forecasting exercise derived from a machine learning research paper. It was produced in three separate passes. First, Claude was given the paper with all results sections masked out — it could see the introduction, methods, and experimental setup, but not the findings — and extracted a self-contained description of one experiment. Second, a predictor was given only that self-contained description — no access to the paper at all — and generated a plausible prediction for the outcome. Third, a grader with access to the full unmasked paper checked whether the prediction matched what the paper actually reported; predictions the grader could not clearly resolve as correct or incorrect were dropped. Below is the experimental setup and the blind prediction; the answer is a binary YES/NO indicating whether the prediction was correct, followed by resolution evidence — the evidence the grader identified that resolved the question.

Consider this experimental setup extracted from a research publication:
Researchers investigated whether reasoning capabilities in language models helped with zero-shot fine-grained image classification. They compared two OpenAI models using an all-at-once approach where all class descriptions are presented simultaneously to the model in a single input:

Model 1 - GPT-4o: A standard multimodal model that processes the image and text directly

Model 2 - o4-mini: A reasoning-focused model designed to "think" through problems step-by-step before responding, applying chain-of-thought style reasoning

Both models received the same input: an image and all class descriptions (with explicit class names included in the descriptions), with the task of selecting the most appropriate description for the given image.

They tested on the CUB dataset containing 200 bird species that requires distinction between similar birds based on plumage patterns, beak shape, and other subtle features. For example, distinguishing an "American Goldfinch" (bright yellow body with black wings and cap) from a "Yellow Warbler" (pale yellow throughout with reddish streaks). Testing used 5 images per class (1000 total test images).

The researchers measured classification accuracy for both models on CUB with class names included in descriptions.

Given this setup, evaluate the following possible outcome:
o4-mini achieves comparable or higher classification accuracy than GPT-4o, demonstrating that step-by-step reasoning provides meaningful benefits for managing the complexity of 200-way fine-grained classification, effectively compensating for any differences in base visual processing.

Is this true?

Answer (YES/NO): NO